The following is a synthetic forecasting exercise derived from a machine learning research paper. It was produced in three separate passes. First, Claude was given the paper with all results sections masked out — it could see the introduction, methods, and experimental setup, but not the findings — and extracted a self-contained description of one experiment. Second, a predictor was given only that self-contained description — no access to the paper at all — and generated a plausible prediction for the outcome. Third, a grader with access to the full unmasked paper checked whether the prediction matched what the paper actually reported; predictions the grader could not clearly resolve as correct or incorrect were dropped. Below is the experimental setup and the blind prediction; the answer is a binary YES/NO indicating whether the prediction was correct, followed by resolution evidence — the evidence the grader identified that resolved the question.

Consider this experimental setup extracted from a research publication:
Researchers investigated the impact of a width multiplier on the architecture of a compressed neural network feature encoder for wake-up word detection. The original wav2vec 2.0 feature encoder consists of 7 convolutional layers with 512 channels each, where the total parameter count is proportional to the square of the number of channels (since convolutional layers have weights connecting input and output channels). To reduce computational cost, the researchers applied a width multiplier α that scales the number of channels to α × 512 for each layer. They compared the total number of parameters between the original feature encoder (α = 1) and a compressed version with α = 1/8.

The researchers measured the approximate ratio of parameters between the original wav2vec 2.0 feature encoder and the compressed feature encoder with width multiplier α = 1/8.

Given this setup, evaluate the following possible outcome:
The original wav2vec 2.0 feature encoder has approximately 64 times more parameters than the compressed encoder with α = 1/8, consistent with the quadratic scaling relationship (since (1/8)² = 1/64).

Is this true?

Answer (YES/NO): YES